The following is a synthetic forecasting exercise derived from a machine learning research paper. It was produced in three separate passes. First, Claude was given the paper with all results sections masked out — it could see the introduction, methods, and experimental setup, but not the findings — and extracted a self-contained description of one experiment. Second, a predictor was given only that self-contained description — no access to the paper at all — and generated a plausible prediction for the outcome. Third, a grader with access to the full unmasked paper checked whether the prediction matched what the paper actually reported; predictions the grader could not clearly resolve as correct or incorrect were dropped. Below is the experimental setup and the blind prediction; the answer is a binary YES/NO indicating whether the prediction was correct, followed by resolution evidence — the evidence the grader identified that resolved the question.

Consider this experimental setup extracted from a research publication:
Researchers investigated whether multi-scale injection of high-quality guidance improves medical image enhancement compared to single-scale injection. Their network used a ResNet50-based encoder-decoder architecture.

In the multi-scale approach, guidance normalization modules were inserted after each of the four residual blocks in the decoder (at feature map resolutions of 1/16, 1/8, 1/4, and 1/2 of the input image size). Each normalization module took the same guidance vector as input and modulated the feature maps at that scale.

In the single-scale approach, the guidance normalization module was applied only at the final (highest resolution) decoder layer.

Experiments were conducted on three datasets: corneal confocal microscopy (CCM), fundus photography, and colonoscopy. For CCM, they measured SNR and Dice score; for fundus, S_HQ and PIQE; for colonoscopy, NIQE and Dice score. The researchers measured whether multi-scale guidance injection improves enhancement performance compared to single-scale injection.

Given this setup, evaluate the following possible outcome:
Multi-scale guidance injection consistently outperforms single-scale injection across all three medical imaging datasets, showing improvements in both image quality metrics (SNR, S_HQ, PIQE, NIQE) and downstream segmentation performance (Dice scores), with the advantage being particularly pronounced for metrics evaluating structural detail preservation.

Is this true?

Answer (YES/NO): NO